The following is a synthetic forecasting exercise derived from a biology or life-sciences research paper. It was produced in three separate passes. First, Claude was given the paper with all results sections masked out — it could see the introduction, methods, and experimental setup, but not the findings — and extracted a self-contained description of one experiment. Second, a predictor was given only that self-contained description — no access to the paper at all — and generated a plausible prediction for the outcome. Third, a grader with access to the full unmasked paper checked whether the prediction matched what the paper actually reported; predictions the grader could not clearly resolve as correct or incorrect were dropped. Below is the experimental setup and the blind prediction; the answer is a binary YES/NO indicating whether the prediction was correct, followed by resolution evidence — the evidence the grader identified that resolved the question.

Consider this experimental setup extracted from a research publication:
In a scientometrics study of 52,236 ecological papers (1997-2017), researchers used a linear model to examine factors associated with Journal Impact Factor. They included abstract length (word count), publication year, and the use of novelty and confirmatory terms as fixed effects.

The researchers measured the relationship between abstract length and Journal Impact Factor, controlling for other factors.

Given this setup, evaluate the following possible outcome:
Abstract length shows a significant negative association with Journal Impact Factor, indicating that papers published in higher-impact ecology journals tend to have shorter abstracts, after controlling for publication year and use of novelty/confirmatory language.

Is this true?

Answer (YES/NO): YES